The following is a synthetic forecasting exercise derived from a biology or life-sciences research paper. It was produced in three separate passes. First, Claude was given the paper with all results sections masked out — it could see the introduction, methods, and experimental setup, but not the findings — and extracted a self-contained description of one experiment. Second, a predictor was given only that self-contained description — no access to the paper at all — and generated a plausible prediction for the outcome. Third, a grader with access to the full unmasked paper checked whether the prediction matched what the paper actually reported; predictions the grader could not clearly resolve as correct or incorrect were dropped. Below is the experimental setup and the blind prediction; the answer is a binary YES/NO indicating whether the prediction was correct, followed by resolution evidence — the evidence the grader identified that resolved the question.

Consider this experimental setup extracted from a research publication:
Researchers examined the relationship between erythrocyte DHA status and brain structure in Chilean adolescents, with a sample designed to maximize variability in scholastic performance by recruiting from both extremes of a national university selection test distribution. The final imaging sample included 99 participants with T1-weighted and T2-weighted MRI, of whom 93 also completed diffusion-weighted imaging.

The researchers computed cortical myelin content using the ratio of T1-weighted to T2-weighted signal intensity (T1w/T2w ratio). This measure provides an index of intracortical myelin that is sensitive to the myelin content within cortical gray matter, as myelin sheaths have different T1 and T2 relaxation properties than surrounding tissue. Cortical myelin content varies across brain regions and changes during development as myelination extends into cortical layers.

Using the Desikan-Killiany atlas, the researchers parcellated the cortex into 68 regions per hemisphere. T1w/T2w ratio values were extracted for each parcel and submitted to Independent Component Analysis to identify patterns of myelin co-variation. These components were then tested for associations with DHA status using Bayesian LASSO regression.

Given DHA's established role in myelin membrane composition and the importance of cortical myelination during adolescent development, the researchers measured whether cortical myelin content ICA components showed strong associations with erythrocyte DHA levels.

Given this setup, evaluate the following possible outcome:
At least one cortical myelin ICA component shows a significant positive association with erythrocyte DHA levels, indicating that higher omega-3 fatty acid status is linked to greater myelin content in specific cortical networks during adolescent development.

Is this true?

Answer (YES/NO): YES